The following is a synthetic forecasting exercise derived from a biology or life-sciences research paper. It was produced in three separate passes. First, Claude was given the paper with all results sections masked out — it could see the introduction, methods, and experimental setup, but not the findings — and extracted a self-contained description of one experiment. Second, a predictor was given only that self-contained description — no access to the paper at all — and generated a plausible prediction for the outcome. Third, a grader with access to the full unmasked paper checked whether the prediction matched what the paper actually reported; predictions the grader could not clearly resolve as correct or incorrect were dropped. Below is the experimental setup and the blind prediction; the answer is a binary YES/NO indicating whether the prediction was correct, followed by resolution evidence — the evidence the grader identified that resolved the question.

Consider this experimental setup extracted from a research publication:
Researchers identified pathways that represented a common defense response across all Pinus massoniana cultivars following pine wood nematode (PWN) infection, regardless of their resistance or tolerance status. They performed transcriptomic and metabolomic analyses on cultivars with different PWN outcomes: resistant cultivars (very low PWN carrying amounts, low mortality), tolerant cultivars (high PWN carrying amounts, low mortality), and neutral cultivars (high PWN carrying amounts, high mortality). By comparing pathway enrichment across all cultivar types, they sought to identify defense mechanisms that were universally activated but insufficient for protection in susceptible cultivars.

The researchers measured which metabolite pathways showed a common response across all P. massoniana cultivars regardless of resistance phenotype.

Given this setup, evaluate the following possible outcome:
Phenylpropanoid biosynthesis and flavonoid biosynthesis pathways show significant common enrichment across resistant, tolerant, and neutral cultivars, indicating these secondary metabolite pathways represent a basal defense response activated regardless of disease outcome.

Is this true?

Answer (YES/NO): NO